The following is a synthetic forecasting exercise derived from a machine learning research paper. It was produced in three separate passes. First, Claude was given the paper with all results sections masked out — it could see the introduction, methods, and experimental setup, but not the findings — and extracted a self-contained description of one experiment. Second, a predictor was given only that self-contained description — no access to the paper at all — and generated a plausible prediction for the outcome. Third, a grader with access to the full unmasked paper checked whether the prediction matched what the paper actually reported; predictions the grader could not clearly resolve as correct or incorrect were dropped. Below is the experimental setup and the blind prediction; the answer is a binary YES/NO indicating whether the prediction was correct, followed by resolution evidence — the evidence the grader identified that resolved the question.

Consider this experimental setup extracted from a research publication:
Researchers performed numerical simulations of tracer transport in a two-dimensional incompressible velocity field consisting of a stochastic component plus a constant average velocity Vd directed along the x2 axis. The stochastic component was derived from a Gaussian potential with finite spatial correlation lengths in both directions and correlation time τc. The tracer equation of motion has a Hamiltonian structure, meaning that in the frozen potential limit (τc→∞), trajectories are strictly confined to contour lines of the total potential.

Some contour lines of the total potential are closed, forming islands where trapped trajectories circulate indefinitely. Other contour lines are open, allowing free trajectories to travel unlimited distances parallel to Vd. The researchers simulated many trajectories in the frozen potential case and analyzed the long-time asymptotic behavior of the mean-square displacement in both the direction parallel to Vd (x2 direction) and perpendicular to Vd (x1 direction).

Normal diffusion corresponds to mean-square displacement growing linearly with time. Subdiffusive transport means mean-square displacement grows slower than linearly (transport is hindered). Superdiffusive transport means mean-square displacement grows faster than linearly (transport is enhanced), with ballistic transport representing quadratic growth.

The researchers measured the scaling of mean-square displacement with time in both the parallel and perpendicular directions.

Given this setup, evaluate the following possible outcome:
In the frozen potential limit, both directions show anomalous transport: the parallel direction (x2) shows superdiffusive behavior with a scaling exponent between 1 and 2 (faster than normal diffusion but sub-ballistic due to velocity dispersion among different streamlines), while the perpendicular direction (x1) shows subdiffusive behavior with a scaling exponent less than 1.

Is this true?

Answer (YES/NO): NO